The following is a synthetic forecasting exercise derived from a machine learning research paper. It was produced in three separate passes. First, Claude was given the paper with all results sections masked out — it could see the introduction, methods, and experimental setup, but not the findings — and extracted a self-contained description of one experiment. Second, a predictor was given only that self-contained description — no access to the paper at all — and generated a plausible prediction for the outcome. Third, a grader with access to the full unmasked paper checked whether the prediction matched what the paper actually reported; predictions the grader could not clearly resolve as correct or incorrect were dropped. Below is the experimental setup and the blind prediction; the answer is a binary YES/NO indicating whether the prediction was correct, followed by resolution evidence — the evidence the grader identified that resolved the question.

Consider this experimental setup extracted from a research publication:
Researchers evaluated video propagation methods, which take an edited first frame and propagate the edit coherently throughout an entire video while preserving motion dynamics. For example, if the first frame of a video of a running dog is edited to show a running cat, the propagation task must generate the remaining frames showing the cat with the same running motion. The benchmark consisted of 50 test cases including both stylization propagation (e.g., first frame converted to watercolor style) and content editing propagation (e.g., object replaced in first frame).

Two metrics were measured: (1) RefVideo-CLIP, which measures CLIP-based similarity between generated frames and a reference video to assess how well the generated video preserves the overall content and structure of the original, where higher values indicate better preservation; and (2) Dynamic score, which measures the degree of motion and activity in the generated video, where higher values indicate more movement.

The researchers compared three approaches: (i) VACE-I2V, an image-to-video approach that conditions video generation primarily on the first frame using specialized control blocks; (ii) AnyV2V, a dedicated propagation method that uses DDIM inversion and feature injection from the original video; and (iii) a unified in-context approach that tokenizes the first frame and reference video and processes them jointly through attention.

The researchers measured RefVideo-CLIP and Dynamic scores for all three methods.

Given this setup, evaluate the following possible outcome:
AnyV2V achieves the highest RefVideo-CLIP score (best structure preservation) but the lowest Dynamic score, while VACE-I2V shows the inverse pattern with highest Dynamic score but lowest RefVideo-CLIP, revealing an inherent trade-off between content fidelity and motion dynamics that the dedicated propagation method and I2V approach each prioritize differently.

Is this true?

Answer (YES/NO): NO